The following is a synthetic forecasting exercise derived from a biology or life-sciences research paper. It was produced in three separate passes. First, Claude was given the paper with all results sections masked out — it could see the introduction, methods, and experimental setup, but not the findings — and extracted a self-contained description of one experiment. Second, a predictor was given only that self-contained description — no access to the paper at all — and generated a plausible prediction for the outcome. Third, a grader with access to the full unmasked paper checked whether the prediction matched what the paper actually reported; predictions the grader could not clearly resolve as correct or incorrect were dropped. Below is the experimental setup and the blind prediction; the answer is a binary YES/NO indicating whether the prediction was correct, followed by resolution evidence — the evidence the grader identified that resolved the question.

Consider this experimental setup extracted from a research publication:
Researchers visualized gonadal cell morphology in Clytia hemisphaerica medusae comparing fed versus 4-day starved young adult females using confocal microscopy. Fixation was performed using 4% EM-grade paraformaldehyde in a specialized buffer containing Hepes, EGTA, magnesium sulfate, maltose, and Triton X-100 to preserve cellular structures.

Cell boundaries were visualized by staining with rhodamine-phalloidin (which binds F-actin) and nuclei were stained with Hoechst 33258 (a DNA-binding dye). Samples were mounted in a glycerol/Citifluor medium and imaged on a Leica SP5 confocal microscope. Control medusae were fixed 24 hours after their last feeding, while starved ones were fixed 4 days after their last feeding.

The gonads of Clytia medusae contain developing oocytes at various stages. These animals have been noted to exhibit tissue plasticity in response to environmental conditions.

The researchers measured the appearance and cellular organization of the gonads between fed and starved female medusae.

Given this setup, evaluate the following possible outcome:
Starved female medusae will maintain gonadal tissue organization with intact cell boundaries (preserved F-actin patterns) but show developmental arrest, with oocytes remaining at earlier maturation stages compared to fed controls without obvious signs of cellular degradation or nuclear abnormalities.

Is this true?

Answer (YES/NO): NO